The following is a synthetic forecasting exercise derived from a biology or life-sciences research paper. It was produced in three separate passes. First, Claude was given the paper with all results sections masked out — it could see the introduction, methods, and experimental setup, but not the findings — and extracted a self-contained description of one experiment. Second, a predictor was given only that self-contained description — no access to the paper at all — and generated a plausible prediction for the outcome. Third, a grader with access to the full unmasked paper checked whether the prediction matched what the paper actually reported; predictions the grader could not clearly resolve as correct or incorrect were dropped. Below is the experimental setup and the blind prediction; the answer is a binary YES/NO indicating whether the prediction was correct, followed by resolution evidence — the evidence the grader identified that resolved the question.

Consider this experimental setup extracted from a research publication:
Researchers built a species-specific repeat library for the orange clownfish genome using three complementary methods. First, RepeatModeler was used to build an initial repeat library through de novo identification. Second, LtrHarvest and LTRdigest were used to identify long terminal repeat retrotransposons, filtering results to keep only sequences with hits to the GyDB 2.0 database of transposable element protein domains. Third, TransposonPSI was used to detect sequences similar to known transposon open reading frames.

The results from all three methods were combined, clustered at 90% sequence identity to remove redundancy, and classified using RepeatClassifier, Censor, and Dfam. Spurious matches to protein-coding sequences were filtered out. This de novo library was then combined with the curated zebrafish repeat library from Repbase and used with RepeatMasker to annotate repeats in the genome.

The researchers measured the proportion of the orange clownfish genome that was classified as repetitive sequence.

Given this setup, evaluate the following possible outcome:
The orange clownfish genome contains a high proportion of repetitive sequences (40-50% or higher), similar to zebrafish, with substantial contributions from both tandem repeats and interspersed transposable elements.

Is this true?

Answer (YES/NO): NO